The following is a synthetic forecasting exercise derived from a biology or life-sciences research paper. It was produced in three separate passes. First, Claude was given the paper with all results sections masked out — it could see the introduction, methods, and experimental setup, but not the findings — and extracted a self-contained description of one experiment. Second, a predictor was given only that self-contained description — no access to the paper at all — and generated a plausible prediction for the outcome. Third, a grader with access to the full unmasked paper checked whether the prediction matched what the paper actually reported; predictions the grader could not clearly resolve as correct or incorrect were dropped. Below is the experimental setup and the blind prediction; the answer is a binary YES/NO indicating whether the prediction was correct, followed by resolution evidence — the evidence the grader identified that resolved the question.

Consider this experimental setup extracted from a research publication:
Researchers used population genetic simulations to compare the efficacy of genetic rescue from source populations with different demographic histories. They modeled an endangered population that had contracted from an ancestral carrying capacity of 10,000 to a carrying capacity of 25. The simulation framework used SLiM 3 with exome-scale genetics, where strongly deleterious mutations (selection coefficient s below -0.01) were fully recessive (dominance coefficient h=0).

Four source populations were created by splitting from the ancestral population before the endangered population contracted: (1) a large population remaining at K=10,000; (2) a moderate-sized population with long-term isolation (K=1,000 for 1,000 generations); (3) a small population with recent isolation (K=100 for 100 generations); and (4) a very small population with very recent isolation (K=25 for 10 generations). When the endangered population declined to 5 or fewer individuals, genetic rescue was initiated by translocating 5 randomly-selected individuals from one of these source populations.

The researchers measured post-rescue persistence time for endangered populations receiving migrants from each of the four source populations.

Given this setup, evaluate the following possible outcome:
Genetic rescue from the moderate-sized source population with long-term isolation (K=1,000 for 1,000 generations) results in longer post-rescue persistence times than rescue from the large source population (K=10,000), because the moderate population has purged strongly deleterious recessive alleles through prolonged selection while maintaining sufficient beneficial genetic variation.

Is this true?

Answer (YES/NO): YES